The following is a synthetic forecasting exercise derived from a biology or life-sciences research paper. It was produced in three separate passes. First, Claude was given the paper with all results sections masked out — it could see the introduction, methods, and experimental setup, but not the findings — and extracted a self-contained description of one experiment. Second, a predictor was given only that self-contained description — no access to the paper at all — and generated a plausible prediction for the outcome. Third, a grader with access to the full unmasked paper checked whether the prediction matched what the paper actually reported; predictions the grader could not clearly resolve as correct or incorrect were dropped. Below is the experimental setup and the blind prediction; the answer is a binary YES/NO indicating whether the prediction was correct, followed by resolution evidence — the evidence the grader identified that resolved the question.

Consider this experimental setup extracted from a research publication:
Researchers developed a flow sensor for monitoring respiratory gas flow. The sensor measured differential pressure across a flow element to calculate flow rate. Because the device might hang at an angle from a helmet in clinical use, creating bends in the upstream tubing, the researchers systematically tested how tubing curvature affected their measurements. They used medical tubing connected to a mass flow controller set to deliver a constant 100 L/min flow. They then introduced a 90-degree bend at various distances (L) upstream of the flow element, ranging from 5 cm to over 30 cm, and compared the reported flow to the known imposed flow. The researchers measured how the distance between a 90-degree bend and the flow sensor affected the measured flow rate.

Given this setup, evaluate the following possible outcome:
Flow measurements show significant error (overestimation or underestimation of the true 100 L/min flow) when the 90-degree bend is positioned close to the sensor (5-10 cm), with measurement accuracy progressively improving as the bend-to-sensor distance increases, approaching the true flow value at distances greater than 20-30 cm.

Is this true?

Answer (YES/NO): NO